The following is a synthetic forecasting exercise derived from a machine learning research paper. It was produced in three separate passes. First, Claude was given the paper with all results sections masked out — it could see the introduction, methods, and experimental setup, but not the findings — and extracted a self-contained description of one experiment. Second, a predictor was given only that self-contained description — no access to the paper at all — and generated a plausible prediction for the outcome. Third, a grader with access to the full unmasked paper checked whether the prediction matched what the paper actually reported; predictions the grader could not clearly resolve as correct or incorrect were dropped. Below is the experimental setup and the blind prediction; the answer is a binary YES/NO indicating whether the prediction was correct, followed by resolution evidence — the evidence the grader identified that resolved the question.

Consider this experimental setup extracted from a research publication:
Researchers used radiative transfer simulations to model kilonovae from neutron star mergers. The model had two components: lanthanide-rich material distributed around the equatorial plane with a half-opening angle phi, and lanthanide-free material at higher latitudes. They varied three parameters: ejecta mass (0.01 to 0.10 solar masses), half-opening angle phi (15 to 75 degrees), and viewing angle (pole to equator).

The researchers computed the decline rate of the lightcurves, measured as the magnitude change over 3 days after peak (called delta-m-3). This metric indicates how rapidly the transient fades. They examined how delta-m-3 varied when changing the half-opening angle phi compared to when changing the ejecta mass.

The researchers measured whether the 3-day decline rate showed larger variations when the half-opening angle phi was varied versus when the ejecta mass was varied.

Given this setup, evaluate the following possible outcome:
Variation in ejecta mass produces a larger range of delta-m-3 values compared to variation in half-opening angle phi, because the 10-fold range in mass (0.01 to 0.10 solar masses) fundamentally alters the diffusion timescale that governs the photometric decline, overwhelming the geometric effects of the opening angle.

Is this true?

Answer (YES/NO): YES